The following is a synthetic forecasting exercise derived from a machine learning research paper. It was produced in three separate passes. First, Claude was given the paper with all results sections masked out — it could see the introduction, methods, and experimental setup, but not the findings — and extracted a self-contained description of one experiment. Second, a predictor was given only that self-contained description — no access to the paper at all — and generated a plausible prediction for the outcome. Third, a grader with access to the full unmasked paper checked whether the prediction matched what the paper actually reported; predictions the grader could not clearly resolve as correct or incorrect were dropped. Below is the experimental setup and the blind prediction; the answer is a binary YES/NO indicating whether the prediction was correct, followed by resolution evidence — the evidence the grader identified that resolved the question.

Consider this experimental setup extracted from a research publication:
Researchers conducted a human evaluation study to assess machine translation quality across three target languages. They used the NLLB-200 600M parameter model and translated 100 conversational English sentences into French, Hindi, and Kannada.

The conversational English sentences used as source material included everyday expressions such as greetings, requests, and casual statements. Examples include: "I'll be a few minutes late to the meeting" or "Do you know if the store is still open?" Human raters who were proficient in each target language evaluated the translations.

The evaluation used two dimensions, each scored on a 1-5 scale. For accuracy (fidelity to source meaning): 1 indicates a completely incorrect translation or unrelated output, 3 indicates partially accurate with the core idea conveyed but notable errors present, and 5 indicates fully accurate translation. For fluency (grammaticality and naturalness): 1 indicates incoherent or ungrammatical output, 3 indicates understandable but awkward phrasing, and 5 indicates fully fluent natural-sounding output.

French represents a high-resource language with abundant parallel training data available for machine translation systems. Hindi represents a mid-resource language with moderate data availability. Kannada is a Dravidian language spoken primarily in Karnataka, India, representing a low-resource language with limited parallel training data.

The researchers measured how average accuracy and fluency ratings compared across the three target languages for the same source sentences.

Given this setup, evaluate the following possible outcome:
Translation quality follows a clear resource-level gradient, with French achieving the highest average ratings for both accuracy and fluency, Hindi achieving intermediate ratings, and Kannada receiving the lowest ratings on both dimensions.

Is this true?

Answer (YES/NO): NO